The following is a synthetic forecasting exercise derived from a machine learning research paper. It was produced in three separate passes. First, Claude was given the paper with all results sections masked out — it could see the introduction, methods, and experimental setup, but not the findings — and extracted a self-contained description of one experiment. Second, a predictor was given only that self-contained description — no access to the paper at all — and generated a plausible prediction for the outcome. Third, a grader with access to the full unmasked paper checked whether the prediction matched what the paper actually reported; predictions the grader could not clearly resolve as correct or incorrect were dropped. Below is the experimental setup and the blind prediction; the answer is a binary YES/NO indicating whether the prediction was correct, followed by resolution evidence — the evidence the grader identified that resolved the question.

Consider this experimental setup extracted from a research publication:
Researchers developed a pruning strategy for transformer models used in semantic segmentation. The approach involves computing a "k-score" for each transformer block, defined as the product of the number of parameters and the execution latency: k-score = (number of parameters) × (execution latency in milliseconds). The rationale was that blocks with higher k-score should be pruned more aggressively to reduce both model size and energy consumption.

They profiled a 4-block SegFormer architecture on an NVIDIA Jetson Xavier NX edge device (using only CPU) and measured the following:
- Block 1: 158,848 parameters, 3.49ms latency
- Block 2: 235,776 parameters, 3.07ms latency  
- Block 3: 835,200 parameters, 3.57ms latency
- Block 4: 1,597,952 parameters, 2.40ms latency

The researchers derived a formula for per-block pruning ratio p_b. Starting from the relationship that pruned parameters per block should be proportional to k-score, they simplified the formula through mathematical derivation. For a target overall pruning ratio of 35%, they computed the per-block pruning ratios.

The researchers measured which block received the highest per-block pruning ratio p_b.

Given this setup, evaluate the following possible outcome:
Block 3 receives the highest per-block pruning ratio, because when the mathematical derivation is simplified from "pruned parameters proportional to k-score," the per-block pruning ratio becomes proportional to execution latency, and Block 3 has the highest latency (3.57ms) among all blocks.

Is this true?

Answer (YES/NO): YES